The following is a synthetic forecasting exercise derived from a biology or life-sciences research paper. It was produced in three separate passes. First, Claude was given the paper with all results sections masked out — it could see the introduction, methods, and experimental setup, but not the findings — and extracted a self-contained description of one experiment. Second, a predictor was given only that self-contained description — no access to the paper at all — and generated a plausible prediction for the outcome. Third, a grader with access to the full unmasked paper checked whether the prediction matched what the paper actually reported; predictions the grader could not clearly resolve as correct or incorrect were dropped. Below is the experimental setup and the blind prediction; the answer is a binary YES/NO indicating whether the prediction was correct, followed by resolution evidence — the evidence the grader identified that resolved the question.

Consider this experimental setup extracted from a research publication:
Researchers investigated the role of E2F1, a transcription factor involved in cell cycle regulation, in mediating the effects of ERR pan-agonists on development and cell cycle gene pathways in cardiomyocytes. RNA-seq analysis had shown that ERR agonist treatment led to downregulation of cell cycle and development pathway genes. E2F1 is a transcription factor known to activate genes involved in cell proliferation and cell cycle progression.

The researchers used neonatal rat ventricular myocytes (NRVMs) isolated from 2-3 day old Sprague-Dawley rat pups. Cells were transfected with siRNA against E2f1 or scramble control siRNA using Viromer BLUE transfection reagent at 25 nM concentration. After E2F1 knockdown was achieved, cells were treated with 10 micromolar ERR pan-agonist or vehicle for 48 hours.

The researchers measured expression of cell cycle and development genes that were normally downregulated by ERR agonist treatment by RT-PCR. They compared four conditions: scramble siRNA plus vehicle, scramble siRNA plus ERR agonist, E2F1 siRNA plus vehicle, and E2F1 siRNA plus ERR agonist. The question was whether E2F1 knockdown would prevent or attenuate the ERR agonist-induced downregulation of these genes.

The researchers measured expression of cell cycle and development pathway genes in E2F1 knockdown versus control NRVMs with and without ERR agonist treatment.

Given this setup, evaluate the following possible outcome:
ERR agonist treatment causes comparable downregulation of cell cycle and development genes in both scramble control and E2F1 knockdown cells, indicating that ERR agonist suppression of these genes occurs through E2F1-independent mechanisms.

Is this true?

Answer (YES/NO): NO